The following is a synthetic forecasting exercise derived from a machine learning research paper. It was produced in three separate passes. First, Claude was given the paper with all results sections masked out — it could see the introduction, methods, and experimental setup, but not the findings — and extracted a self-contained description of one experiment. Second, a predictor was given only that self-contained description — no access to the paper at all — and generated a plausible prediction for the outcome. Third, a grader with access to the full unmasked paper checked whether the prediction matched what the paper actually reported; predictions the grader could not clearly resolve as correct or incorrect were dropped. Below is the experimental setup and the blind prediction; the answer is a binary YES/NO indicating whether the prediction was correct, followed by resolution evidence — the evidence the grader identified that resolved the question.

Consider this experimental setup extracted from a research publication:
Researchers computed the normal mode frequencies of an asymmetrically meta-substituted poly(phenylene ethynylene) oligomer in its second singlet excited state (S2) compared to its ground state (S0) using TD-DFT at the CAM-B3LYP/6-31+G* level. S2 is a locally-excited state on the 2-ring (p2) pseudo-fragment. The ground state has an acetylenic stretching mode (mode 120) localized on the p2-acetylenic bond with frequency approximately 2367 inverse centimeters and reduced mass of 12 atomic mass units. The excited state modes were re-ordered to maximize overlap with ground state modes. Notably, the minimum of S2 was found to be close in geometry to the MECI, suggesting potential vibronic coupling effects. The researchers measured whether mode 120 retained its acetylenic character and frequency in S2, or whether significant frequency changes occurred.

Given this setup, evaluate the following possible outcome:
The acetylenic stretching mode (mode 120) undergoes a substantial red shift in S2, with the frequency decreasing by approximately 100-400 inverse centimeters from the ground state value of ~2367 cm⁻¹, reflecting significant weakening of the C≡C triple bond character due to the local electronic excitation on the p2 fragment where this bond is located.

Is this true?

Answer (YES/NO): NO